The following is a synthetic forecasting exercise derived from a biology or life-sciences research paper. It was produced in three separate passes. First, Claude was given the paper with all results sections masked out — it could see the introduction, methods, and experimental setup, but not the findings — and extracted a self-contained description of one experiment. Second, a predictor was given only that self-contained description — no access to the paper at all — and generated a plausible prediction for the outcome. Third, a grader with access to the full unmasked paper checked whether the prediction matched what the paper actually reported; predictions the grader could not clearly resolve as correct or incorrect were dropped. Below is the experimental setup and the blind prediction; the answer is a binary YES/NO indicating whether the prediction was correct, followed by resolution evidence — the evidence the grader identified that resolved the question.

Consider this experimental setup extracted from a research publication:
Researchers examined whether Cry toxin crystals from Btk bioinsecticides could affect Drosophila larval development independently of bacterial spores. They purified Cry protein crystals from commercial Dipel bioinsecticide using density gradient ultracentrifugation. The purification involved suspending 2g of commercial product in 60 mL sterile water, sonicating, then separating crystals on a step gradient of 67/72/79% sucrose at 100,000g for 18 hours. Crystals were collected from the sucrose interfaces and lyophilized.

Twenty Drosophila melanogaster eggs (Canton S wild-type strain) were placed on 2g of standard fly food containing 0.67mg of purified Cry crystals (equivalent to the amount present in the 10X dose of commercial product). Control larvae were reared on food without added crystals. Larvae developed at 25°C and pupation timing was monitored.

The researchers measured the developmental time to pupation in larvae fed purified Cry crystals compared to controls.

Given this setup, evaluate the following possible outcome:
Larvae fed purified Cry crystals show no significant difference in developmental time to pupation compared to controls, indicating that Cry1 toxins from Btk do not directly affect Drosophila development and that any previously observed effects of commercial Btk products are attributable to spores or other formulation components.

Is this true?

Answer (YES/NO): NO